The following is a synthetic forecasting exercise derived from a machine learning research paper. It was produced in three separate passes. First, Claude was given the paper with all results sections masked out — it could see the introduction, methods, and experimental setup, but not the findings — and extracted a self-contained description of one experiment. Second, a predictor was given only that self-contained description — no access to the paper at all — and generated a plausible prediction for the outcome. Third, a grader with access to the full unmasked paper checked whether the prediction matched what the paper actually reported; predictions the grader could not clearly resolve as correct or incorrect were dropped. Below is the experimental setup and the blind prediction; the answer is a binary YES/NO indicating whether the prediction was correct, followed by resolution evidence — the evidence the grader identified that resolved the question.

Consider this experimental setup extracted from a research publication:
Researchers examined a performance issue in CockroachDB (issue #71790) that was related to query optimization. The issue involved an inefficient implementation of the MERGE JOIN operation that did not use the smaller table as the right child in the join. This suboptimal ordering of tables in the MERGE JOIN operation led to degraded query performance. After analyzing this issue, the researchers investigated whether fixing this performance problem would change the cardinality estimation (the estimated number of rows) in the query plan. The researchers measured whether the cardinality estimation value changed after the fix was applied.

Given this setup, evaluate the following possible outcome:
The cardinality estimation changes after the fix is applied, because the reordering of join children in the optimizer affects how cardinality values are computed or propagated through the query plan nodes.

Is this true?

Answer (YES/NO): NO